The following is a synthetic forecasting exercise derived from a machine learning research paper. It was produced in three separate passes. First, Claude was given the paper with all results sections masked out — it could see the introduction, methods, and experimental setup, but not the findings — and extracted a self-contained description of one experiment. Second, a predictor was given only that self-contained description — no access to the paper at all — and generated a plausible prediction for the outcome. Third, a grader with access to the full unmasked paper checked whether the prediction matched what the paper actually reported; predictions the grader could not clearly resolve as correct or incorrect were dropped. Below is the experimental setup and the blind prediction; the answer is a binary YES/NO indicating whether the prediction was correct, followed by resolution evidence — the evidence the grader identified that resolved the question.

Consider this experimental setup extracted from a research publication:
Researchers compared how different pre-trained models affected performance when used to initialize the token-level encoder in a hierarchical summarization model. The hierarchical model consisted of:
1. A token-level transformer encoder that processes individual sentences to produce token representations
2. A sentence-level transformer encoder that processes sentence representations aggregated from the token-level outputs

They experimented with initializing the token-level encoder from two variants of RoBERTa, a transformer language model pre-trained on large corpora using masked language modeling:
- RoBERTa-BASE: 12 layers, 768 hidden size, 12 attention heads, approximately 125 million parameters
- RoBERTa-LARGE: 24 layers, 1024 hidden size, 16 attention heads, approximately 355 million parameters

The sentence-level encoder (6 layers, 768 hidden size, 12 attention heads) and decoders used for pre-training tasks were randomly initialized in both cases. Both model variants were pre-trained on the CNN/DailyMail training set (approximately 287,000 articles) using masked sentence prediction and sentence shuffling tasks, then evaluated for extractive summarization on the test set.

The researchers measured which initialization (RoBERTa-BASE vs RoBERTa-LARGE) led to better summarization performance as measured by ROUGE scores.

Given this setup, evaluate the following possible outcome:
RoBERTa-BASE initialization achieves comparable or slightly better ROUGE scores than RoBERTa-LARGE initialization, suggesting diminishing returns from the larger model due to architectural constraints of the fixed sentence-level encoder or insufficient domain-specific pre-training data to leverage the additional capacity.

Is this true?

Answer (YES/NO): YES